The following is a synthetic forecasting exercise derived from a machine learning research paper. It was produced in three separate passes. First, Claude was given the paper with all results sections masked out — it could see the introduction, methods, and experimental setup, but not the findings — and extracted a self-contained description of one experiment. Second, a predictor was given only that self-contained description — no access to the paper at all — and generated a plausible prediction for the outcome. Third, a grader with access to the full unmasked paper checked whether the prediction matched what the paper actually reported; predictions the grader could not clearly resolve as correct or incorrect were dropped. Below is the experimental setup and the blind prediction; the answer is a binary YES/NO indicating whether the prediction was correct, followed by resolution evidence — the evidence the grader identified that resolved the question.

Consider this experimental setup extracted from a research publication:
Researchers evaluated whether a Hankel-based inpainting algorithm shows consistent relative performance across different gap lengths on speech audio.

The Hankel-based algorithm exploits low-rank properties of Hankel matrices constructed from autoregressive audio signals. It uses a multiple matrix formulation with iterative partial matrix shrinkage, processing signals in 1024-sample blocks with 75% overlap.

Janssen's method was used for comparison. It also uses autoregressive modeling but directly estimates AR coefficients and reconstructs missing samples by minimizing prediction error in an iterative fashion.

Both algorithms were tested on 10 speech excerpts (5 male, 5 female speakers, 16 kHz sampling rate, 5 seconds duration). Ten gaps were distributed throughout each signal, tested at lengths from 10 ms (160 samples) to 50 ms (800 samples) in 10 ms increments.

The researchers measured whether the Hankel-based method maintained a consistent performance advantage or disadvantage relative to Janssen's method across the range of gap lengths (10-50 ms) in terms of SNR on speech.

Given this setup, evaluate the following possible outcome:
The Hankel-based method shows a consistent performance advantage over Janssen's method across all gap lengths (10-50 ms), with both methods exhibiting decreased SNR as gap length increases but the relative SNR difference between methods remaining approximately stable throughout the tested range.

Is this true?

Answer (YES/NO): NO